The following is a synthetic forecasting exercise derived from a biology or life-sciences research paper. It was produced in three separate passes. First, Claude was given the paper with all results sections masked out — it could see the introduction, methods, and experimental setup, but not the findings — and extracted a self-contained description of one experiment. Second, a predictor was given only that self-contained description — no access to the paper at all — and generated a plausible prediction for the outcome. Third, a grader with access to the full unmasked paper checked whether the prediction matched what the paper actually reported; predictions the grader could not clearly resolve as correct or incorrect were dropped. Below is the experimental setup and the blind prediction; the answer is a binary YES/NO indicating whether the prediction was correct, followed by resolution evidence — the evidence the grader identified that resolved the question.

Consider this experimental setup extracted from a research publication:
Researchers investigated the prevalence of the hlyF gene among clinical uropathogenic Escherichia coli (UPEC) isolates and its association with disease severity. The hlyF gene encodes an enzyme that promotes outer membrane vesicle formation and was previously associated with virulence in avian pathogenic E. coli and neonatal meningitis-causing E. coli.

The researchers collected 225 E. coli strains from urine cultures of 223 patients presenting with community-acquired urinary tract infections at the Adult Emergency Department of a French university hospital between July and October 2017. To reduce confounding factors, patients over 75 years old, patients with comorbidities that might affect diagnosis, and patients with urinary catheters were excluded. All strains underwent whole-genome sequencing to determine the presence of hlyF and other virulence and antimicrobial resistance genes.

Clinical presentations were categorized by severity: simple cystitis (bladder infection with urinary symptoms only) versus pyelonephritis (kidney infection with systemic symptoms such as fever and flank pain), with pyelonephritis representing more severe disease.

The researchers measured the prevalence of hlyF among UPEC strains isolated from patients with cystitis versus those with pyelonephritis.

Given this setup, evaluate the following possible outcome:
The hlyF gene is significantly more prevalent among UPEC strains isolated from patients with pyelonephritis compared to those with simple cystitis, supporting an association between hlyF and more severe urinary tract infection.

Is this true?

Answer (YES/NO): YES